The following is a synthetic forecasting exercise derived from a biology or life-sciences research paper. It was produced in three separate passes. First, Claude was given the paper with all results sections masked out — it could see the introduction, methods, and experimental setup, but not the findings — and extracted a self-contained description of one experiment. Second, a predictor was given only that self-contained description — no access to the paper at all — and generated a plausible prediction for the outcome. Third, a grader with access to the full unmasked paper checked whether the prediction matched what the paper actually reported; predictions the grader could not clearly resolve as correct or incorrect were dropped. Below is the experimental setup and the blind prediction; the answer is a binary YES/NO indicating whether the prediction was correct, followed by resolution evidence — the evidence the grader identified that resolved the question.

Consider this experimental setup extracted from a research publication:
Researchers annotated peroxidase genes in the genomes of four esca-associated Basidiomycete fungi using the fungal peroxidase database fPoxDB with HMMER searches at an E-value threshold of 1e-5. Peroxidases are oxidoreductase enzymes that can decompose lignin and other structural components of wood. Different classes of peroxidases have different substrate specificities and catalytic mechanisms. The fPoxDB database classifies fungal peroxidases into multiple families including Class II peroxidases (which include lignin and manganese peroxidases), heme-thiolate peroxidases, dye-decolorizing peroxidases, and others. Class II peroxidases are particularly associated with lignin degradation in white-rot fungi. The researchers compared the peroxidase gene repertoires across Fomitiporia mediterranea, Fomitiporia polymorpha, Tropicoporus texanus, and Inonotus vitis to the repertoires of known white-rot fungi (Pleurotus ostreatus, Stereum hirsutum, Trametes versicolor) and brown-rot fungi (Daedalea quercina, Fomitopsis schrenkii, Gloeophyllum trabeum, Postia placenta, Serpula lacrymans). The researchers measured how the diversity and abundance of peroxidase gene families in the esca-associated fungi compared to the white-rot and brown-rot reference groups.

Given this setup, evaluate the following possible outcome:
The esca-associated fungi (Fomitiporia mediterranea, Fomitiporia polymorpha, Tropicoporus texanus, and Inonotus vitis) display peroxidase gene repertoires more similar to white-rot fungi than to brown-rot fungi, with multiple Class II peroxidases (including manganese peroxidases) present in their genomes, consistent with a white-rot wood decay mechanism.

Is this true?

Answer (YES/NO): YES